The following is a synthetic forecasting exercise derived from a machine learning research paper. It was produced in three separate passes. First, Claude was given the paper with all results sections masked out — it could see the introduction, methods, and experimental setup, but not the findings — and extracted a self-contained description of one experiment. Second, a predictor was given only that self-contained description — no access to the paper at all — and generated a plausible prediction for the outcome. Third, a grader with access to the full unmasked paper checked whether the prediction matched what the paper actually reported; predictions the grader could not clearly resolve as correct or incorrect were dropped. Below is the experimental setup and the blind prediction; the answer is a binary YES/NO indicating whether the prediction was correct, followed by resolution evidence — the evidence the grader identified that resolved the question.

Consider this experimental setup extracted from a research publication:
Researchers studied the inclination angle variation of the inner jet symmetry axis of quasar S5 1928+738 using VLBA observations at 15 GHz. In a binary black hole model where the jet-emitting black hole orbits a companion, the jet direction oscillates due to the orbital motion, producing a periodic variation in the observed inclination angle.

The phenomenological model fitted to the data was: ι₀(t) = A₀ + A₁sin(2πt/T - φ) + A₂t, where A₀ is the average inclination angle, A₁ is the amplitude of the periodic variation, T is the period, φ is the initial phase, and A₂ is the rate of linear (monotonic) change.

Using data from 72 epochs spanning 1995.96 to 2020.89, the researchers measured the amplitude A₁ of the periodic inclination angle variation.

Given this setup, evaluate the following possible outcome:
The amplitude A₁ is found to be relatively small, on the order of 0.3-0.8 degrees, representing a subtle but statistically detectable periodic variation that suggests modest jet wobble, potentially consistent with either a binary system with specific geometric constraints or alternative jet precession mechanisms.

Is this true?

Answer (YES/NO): YES